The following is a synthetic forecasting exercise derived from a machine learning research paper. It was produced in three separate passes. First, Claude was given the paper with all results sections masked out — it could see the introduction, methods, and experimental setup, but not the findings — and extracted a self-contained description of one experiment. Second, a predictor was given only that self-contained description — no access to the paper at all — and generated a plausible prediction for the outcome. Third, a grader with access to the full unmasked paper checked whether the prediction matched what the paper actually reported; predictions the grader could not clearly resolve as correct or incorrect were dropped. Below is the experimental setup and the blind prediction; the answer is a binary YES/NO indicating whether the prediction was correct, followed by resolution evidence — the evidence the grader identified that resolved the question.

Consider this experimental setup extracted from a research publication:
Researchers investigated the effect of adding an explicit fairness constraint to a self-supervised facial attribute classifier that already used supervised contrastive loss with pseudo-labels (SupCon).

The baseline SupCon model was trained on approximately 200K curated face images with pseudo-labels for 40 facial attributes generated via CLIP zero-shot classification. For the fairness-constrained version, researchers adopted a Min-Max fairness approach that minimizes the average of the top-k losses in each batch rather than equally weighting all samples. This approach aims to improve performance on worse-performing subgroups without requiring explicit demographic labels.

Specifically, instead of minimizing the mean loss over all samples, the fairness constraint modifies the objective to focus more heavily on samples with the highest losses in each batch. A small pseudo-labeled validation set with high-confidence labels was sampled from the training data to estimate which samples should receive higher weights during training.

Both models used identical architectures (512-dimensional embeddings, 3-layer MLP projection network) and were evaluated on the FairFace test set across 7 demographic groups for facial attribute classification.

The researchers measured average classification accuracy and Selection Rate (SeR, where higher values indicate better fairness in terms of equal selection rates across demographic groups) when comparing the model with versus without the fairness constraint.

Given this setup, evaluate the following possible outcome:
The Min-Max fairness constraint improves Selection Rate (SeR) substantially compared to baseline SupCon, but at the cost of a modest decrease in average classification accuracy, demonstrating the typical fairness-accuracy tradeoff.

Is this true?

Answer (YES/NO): NO